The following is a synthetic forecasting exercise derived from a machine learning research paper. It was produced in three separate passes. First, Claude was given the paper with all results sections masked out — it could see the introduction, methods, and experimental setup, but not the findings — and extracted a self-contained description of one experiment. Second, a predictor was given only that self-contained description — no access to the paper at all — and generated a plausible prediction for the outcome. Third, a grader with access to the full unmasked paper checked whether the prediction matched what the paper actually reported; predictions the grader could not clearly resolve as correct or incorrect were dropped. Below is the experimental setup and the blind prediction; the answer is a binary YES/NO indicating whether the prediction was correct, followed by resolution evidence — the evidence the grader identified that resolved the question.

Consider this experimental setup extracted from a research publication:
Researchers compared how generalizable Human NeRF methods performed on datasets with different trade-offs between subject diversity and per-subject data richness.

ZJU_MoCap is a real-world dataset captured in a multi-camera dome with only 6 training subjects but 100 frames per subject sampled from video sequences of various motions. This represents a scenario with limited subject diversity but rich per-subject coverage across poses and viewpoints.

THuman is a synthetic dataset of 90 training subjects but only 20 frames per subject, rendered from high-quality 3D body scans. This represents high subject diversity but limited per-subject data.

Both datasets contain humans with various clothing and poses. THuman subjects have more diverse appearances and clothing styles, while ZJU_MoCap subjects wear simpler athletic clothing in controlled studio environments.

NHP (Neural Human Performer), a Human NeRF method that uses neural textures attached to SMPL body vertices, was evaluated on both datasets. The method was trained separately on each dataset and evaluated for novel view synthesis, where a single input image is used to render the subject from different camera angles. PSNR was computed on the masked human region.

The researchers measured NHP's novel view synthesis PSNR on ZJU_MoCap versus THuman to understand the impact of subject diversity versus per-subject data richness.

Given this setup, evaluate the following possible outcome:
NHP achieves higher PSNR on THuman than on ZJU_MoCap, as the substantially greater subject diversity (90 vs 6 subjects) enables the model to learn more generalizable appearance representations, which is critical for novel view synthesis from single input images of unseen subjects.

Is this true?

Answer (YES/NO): YES